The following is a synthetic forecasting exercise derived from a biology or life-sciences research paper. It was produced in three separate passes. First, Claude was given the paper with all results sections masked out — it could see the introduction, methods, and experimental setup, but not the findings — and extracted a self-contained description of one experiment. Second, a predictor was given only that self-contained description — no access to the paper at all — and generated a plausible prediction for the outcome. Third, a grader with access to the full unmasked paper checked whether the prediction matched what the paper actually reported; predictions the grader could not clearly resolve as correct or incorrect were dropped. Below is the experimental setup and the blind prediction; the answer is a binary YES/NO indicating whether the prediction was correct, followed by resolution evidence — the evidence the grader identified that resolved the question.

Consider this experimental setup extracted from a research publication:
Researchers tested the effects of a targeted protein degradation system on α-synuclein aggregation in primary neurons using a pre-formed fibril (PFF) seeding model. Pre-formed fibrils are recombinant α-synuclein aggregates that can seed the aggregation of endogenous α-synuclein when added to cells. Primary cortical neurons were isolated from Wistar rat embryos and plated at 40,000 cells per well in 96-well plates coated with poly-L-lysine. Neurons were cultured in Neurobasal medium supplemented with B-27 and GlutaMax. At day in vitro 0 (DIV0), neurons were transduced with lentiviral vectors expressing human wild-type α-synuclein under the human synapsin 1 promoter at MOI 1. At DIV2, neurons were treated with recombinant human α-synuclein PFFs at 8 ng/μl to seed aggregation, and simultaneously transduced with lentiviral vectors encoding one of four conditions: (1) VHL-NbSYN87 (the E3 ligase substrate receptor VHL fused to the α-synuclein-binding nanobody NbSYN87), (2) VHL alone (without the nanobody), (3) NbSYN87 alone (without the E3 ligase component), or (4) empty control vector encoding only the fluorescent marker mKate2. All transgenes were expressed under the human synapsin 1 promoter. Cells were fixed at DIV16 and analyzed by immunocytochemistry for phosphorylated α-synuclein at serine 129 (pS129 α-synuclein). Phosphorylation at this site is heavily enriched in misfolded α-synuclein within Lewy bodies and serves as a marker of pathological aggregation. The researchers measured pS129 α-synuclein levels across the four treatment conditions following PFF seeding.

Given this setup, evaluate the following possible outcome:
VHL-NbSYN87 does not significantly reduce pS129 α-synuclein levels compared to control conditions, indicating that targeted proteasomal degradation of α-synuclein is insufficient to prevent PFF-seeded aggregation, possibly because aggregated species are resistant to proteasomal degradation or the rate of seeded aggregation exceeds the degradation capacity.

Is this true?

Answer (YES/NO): NO